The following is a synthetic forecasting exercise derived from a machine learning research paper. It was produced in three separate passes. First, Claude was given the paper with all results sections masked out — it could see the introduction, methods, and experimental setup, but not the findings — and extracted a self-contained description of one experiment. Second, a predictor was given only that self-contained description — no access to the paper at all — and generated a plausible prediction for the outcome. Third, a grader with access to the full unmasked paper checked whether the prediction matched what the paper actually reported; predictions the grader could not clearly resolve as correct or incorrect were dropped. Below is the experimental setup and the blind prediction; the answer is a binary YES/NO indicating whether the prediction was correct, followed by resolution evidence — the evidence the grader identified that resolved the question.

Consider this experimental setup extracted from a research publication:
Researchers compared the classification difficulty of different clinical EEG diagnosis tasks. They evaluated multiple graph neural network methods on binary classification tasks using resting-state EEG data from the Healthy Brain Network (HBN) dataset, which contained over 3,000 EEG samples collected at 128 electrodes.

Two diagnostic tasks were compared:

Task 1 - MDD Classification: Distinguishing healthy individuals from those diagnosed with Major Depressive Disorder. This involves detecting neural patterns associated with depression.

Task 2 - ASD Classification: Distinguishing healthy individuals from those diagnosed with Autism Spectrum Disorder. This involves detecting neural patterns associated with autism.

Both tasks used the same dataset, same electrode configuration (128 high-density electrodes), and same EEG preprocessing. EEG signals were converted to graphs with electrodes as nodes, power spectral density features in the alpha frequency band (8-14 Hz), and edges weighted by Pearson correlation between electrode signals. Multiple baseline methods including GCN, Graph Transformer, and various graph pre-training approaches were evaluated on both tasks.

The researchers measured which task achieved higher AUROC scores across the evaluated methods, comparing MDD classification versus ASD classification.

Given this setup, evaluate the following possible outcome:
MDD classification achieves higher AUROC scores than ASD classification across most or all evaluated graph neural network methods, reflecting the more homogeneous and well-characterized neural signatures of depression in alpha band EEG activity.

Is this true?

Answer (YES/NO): YES